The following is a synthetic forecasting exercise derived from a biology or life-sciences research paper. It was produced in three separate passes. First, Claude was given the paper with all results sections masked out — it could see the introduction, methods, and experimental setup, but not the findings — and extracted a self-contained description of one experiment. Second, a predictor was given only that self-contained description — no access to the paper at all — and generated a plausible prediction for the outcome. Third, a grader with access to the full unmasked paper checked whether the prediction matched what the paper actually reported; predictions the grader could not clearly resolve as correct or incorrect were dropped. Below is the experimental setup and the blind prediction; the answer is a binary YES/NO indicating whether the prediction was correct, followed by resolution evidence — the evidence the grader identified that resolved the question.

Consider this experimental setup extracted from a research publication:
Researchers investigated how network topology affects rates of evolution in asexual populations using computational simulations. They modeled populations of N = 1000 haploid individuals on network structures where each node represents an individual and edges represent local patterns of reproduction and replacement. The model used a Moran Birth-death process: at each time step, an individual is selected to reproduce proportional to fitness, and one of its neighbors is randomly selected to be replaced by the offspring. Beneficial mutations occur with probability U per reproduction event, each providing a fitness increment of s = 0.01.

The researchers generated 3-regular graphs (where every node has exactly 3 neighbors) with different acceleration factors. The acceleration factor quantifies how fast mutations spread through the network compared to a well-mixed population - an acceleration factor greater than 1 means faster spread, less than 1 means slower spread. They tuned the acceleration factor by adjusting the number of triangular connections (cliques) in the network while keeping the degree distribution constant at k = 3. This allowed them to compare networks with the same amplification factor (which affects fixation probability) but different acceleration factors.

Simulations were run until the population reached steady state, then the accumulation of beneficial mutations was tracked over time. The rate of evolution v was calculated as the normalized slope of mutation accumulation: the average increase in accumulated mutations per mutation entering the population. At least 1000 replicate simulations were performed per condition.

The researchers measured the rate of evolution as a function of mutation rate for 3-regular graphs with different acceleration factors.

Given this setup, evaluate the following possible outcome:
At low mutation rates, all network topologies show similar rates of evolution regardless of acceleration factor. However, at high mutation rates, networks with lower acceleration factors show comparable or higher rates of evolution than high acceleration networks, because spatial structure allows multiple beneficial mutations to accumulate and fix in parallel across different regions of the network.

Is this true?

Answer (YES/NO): NO